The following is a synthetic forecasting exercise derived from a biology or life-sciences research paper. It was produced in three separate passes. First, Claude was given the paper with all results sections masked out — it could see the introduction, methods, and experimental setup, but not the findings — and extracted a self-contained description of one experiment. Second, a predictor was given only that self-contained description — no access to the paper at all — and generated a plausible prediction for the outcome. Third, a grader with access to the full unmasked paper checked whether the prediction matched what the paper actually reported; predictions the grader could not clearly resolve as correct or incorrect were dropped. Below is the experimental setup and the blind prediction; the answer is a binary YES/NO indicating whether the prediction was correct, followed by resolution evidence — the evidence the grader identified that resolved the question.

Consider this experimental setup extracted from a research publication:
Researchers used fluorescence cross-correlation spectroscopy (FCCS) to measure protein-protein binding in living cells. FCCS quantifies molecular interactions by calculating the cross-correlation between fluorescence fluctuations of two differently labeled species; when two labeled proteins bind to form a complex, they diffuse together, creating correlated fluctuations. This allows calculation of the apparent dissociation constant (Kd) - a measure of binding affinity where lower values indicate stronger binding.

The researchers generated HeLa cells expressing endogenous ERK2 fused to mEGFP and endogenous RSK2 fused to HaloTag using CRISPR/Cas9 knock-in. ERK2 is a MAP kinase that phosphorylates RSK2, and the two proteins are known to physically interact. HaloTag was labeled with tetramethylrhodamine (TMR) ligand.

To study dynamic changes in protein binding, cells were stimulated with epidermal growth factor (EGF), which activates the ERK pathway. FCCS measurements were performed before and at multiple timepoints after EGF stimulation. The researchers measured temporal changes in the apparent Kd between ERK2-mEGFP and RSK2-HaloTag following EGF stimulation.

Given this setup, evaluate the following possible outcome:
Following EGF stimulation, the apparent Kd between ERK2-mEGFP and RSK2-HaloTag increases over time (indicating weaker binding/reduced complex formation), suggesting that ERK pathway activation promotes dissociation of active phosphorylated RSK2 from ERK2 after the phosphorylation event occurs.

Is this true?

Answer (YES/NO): YES